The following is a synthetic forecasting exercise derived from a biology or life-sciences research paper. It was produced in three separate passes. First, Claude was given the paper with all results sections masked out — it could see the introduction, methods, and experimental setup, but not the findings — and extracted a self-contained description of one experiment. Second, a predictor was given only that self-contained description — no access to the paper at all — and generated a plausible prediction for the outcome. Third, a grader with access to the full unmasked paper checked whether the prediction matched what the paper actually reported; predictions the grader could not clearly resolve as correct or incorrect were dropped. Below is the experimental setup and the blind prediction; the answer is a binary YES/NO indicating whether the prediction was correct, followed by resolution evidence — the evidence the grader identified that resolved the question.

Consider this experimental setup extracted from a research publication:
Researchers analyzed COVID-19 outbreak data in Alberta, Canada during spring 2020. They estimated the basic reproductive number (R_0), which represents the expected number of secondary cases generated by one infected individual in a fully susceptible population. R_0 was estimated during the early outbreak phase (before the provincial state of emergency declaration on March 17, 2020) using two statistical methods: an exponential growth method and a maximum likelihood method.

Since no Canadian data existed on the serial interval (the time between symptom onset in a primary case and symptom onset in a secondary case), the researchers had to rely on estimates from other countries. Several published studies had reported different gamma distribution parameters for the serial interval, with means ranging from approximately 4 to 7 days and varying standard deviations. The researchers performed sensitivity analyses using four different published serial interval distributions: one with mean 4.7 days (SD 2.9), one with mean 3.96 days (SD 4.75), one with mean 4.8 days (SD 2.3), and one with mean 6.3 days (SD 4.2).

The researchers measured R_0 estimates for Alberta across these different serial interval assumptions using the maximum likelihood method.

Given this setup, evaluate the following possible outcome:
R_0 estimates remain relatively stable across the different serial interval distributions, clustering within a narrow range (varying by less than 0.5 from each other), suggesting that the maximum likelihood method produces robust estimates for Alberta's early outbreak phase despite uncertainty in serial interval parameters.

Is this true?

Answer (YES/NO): NO